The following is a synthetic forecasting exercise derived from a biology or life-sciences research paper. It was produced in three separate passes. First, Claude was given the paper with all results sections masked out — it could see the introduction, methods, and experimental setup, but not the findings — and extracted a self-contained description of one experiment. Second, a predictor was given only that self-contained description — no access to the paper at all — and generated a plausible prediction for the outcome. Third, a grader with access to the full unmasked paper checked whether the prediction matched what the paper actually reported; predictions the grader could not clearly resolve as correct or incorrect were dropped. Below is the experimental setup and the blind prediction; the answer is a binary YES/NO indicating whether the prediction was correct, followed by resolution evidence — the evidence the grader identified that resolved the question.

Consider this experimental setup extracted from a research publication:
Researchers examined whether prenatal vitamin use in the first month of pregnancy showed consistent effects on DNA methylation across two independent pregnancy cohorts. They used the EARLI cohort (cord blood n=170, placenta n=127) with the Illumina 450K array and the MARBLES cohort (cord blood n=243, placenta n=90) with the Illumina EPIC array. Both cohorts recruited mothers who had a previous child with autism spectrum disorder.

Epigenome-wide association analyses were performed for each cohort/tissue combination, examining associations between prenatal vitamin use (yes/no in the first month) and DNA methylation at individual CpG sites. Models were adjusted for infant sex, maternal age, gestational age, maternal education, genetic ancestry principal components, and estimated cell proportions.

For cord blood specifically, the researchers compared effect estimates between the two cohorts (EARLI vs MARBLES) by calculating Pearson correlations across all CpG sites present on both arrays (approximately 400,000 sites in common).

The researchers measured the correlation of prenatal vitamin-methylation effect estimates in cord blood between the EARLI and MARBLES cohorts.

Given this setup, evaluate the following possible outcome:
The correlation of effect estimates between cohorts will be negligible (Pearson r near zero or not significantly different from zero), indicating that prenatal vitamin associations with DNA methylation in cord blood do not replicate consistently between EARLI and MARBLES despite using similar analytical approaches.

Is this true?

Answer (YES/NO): YES